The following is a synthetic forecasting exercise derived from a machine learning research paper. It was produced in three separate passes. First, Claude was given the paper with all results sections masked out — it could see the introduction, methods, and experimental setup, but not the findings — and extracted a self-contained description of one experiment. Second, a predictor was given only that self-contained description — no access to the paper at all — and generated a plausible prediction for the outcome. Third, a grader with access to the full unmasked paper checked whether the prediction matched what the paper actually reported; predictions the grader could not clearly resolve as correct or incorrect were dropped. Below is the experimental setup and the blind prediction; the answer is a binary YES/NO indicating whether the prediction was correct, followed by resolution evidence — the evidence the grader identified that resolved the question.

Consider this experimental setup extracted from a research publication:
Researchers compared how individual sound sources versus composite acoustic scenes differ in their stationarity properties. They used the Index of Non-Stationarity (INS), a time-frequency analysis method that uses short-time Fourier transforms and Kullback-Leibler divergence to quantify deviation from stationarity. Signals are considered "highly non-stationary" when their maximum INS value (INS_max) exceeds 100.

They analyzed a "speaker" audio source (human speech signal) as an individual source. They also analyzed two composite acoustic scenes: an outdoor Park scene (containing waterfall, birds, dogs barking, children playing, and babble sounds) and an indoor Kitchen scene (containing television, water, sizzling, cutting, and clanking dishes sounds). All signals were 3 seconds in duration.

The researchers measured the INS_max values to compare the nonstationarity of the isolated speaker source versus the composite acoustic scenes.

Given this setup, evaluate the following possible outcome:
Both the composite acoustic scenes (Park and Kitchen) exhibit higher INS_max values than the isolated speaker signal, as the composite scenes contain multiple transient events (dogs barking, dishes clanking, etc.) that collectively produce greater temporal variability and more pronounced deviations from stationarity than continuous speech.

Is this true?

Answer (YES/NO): NO